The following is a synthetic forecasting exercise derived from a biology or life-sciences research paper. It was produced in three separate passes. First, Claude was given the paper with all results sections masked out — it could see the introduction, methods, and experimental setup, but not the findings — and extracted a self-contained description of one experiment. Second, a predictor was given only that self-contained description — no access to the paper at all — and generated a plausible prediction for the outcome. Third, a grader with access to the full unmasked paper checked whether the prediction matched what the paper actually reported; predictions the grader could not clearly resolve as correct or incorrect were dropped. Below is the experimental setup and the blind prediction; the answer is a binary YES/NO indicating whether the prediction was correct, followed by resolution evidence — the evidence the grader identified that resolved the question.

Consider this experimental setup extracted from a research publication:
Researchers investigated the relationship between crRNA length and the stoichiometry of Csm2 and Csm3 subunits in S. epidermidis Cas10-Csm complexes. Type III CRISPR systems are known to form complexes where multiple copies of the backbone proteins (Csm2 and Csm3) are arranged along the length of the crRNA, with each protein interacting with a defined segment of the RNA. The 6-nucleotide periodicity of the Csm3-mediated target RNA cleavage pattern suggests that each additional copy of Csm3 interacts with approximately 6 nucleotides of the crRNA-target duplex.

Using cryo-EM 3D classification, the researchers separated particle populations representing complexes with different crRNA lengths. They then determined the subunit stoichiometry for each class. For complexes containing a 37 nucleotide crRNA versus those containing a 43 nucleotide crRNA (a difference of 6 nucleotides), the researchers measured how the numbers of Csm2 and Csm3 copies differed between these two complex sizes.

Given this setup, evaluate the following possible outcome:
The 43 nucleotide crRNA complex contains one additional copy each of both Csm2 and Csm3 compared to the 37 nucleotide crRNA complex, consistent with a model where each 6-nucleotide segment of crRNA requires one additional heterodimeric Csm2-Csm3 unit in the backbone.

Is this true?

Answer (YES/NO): YES